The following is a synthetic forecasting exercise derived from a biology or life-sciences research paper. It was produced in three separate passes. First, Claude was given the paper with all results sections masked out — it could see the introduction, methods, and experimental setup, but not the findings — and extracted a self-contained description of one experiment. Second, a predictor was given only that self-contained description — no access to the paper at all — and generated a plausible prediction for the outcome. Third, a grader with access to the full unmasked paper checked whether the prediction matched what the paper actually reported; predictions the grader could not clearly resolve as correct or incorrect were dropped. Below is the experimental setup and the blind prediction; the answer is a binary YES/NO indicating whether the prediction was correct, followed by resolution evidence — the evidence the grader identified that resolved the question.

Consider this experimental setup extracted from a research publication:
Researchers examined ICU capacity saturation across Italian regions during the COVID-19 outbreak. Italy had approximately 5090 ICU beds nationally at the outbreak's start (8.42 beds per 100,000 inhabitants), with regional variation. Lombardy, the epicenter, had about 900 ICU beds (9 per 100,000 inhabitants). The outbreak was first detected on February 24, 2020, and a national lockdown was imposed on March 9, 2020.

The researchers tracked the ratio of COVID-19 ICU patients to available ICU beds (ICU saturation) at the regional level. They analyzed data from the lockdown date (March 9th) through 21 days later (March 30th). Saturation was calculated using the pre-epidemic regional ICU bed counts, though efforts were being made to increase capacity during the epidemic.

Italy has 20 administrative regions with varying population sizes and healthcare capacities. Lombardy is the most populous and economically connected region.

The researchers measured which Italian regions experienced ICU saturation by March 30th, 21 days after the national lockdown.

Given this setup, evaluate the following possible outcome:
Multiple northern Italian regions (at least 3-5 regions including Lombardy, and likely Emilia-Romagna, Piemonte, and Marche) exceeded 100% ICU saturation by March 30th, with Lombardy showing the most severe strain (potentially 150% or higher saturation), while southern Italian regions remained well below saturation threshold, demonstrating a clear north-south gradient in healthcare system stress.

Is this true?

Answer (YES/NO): NO